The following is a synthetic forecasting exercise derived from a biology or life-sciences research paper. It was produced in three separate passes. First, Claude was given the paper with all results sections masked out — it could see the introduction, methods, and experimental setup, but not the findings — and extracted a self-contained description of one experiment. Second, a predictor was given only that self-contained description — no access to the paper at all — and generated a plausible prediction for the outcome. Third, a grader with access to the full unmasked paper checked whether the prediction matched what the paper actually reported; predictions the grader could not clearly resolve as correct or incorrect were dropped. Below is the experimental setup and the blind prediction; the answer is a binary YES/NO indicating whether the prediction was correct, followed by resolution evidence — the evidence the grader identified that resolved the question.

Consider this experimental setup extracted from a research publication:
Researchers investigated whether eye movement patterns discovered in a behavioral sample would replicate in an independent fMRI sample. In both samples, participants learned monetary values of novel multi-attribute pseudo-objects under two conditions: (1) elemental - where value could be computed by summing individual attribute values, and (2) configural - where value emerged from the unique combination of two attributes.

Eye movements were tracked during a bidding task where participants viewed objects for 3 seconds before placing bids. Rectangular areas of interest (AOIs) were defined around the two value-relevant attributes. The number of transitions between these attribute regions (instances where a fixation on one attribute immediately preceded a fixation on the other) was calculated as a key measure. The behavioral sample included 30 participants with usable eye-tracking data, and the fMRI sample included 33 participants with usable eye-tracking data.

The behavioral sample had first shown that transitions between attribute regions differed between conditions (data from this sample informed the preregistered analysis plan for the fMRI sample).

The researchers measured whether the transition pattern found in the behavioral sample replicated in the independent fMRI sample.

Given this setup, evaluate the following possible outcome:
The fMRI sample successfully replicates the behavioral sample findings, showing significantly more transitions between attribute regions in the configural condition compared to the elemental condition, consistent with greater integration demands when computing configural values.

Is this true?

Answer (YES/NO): YES